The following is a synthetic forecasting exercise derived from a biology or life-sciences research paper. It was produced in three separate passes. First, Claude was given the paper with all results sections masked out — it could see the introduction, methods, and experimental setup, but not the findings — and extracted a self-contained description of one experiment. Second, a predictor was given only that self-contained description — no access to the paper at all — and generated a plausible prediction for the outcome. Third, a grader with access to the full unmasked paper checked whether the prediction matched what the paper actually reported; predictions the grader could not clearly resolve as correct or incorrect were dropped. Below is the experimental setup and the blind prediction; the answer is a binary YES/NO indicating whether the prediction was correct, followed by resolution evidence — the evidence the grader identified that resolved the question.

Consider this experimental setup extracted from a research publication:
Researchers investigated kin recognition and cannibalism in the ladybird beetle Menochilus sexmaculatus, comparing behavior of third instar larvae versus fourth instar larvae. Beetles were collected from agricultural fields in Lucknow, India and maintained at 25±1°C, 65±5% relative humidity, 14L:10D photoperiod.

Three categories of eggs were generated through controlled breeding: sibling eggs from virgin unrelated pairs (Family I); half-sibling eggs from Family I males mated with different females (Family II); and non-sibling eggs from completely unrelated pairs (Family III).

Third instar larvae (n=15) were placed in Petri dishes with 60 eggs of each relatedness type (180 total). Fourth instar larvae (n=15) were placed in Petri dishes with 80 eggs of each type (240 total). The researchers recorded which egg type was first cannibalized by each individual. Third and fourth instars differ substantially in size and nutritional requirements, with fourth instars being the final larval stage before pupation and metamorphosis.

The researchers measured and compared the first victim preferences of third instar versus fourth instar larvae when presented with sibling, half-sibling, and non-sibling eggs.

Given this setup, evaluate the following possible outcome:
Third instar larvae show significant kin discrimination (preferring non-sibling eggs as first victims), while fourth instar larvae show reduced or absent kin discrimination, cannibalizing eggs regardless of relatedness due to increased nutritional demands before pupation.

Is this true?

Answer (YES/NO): NO